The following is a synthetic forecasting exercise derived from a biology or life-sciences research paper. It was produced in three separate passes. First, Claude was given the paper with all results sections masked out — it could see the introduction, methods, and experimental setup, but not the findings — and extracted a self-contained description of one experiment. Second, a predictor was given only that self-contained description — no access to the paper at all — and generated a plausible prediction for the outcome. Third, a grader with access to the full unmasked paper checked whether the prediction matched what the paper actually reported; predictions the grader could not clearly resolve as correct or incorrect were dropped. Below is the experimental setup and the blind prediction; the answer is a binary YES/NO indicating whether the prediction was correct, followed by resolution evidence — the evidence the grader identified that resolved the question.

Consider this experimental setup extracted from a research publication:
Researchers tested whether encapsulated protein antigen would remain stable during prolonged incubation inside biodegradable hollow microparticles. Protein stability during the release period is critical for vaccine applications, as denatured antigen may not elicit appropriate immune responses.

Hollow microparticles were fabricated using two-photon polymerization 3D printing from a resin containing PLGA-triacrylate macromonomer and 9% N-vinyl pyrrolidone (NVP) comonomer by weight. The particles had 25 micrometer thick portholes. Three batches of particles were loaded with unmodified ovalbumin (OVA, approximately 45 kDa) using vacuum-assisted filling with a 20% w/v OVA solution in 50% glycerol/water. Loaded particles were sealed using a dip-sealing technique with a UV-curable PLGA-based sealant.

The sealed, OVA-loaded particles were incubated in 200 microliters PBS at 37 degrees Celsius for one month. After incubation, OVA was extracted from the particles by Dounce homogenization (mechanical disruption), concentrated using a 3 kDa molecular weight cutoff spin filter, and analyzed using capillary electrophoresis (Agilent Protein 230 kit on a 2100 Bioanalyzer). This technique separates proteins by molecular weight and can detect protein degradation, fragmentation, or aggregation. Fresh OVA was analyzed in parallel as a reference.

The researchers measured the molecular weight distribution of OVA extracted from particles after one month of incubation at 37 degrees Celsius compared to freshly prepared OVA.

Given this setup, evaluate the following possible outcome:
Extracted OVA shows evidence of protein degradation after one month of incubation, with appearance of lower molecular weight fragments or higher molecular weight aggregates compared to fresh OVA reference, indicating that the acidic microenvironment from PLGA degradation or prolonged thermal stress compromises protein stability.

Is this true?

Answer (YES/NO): NO